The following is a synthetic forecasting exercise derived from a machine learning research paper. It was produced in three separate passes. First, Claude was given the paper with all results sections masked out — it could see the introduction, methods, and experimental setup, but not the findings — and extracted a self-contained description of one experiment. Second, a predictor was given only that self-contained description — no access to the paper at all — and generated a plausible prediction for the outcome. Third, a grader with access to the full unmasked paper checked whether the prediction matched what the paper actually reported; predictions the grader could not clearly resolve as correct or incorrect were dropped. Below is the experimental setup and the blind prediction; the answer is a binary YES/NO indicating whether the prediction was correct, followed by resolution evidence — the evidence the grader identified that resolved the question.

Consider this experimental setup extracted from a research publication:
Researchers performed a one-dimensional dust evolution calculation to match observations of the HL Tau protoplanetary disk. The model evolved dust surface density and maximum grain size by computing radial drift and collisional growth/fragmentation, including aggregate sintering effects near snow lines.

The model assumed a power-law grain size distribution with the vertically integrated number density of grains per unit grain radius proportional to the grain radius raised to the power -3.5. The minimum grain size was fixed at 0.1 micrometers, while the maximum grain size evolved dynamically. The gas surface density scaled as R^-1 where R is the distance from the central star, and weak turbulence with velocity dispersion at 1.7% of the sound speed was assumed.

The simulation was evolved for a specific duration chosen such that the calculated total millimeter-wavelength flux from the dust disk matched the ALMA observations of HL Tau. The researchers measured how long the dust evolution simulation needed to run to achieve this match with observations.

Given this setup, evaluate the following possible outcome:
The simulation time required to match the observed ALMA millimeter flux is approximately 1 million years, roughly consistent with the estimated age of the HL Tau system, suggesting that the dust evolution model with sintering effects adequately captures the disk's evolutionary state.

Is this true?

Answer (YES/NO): YES